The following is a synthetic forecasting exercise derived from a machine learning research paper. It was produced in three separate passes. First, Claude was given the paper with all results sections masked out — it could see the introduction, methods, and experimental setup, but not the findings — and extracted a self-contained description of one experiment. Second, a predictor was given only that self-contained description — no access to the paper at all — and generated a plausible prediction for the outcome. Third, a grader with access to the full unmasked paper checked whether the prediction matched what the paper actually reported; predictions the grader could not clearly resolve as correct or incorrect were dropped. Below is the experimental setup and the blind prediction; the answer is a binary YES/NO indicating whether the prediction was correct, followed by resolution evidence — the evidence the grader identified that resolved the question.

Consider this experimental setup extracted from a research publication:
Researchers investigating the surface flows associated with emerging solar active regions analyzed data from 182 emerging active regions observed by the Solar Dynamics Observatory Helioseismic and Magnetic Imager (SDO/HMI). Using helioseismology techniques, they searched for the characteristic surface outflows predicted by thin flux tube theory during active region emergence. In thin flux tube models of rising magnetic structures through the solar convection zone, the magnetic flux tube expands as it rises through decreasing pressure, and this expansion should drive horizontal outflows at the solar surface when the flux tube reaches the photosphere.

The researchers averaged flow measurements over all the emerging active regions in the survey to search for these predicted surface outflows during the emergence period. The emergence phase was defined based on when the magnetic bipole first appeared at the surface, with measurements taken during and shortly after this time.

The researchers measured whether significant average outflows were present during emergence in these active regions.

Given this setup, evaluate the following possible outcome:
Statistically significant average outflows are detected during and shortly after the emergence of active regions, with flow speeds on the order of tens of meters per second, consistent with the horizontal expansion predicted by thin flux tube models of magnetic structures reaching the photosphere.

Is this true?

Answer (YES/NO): NO